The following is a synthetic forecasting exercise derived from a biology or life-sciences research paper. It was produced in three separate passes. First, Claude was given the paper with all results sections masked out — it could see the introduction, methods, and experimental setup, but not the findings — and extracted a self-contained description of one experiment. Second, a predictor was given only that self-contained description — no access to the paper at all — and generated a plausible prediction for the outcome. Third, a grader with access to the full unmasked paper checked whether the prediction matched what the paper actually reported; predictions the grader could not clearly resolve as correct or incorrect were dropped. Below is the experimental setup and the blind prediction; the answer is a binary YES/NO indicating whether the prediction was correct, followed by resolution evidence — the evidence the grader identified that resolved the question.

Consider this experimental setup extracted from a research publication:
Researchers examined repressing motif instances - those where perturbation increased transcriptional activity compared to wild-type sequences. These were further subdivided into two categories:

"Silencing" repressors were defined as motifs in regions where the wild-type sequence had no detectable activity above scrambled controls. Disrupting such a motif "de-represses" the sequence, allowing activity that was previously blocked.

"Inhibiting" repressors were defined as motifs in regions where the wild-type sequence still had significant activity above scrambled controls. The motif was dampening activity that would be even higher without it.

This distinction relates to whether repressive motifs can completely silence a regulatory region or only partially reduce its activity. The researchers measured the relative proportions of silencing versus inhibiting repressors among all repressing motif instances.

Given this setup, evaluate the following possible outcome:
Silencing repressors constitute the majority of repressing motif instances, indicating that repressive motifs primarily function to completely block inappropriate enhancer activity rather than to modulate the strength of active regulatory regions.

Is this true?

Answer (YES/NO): NO